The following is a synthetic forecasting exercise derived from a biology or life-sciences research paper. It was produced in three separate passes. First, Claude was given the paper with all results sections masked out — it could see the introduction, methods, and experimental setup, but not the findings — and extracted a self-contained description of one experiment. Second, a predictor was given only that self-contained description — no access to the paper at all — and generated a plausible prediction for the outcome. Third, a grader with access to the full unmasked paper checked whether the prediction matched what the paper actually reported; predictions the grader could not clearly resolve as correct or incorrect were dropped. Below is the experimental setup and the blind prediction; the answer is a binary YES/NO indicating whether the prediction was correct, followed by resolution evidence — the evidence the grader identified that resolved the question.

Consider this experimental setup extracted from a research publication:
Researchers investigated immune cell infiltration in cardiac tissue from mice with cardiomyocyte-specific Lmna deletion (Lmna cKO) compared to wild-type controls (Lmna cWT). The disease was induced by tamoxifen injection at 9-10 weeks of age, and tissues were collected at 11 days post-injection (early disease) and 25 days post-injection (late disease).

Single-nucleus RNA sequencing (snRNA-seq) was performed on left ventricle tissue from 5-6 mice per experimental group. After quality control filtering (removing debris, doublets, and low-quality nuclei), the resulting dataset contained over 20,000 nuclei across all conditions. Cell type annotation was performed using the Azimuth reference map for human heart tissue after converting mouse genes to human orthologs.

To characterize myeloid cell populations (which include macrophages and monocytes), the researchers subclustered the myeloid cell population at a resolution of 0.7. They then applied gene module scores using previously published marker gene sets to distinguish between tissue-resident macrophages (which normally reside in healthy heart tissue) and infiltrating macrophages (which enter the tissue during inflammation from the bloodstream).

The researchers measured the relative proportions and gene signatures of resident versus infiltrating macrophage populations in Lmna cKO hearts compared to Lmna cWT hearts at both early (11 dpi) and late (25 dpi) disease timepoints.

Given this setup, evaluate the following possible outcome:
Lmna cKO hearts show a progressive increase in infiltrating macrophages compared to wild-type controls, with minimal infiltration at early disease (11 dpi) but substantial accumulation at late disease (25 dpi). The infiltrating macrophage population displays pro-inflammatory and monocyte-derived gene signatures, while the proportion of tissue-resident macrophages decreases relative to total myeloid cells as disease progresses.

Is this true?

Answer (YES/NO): NO